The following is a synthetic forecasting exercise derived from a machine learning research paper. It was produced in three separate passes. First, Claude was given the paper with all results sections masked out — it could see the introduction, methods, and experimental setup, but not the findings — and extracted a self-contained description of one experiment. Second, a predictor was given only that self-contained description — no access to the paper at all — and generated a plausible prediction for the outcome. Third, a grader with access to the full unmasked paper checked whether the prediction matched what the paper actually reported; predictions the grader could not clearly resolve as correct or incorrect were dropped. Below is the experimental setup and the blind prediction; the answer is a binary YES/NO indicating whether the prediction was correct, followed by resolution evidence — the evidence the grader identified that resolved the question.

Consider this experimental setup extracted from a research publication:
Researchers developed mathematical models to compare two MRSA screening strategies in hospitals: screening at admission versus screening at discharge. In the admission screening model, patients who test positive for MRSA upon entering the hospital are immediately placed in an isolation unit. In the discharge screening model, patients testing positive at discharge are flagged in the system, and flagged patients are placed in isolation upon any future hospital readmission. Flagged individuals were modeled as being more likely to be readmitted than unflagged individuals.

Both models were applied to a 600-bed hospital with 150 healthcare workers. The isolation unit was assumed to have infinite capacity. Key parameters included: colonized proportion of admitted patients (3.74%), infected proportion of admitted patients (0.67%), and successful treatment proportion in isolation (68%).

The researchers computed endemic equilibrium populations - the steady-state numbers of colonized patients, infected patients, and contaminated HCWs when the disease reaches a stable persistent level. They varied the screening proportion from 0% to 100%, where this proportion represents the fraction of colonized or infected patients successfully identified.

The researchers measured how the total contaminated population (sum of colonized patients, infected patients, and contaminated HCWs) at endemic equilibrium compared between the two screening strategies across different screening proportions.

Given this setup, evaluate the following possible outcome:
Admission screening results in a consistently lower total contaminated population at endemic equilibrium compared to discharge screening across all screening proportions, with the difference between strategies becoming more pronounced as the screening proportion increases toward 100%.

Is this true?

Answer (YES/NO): NO